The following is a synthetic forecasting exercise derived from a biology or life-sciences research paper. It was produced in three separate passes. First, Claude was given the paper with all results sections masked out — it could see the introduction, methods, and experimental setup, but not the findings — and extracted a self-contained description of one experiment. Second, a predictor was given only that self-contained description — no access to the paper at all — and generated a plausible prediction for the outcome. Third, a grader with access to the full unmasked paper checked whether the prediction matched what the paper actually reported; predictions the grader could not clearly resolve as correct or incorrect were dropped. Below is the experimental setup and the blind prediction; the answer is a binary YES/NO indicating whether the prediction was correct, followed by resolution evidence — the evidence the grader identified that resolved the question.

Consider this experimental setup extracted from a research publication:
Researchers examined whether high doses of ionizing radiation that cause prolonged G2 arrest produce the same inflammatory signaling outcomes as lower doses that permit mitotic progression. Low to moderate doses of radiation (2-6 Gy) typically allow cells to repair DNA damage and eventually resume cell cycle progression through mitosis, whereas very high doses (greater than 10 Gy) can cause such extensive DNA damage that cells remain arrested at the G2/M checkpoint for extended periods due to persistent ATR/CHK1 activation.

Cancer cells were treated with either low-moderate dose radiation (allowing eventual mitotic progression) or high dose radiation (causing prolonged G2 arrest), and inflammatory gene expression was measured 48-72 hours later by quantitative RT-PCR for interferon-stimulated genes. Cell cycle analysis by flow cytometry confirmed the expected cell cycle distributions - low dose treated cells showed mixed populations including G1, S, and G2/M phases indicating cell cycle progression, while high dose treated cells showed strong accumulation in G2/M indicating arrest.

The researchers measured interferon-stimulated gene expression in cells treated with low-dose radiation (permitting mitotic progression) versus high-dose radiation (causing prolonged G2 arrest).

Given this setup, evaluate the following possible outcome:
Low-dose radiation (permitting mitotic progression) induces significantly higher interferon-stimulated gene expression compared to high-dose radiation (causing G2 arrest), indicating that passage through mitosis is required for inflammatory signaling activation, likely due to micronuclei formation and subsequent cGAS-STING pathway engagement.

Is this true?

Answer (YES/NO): YES